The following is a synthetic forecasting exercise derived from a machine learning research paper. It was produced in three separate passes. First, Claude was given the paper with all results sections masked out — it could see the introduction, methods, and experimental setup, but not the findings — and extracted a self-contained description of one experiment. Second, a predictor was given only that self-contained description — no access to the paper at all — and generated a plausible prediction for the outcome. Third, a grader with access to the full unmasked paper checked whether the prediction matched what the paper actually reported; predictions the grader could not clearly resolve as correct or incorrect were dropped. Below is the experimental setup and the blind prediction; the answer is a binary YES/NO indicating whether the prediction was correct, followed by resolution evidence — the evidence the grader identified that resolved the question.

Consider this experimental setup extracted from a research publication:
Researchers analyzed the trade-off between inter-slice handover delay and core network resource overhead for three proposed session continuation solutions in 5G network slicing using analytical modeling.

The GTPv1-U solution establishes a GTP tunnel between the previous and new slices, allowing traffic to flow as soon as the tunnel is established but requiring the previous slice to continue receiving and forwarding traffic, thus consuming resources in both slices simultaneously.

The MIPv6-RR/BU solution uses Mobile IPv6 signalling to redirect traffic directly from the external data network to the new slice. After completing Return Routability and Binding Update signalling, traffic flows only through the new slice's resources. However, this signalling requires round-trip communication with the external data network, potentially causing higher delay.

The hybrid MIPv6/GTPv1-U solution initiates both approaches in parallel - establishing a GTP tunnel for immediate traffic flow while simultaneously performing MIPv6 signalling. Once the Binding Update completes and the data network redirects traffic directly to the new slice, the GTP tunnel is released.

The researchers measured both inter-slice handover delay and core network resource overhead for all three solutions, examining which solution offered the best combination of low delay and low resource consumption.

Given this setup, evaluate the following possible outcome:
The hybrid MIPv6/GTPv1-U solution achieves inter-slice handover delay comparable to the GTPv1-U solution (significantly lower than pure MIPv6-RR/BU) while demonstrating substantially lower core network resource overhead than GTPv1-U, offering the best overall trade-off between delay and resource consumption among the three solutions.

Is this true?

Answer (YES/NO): YES